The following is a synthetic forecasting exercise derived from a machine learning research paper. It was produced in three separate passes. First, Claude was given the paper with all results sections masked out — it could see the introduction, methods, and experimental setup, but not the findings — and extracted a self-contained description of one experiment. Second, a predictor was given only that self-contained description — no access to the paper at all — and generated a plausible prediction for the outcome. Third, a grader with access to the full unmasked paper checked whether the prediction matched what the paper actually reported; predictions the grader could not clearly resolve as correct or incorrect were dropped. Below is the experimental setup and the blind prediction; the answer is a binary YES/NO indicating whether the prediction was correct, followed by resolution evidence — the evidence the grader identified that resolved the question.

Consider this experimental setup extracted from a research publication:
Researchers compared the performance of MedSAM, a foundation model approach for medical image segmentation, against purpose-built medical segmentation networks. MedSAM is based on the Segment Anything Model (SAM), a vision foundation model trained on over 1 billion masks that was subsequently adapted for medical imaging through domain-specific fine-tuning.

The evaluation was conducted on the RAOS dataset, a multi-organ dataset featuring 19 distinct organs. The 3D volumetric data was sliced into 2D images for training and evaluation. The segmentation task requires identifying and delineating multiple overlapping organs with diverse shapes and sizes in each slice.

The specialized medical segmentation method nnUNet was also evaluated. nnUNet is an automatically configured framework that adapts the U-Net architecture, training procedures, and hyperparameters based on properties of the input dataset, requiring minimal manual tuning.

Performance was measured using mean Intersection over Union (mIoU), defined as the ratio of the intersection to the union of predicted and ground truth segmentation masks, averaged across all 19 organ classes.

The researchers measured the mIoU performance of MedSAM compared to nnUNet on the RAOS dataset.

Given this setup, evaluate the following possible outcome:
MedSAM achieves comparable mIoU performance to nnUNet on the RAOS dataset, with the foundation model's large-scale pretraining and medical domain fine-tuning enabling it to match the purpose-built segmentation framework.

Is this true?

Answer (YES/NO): NO